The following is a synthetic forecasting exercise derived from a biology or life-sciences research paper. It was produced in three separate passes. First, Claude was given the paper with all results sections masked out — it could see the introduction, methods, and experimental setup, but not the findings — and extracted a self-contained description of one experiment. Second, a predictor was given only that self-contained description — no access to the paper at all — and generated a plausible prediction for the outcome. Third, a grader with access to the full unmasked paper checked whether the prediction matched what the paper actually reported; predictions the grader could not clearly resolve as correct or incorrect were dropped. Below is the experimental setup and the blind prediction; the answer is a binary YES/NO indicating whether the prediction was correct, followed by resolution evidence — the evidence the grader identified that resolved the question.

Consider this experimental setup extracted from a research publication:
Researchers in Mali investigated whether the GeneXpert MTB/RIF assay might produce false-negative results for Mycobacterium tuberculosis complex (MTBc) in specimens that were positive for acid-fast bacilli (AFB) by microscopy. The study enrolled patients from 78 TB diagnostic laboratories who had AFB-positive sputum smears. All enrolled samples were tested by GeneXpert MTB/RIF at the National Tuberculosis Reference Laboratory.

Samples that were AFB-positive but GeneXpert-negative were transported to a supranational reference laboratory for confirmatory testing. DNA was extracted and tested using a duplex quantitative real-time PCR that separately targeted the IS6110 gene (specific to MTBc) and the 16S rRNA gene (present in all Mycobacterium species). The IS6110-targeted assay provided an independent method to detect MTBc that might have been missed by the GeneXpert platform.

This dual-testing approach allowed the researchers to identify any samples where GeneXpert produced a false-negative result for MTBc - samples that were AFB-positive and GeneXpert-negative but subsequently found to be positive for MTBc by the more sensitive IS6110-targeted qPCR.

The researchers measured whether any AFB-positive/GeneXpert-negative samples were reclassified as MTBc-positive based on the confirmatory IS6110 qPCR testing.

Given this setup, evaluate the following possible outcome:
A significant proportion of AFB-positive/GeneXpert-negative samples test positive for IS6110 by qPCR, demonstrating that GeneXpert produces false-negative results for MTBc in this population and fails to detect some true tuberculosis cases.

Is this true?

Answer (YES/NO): YES